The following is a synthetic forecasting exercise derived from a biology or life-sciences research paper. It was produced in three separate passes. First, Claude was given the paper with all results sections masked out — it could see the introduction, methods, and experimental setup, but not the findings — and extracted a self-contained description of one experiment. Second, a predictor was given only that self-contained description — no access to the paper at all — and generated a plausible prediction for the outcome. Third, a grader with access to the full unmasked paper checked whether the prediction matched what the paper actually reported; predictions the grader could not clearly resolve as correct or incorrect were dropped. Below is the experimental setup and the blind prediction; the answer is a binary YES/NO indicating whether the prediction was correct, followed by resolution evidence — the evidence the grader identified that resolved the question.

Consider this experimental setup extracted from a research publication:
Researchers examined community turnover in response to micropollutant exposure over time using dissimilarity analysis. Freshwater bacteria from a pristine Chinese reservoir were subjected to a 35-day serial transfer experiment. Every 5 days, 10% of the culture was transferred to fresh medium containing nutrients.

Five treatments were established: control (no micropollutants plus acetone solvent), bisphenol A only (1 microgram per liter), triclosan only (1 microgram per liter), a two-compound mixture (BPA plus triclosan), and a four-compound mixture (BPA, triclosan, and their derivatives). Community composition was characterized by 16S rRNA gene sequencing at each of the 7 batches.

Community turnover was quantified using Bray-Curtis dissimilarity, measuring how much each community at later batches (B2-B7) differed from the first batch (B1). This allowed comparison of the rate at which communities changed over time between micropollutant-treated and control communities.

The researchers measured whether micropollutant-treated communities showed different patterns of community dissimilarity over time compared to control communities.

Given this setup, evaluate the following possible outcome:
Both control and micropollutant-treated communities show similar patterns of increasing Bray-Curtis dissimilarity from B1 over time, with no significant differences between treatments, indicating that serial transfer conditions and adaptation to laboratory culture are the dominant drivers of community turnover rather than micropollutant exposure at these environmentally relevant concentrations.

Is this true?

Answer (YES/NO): NO